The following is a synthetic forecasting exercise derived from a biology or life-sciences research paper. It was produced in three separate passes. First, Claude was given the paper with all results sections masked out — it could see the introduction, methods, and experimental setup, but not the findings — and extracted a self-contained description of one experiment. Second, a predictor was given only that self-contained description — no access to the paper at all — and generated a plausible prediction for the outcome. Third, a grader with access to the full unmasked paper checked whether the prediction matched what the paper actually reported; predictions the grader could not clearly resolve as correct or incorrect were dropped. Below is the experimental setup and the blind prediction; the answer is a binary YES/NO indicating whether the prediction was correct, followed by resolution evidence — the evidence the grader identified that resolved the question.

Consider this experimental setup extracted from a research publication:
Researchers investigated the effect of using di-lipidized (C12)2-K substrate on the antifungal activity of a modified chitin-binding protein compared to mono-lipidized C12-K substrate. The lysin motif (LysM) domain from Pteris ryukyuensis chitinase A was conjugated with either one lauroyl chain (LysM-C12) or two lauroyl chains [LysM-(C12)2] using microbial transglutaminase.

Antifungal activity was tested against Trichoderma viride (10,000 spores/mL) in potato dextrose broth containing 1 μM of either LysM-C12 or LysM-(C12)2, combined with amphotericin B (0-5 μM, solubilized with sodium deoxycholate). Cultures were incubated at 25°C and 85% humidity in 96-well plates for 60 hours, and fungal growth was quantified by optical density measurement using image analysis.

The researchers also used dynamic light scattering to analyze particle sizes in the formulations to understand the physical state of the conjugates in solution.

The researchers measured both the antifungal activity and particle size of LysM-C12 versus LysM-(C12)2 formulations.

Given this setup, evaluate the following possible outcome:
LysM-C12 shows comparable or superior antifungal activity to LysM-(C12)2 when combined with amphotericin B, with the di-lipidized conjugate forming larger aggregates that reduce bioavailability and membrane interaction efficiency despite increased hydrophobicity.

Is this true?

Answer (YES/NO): YES